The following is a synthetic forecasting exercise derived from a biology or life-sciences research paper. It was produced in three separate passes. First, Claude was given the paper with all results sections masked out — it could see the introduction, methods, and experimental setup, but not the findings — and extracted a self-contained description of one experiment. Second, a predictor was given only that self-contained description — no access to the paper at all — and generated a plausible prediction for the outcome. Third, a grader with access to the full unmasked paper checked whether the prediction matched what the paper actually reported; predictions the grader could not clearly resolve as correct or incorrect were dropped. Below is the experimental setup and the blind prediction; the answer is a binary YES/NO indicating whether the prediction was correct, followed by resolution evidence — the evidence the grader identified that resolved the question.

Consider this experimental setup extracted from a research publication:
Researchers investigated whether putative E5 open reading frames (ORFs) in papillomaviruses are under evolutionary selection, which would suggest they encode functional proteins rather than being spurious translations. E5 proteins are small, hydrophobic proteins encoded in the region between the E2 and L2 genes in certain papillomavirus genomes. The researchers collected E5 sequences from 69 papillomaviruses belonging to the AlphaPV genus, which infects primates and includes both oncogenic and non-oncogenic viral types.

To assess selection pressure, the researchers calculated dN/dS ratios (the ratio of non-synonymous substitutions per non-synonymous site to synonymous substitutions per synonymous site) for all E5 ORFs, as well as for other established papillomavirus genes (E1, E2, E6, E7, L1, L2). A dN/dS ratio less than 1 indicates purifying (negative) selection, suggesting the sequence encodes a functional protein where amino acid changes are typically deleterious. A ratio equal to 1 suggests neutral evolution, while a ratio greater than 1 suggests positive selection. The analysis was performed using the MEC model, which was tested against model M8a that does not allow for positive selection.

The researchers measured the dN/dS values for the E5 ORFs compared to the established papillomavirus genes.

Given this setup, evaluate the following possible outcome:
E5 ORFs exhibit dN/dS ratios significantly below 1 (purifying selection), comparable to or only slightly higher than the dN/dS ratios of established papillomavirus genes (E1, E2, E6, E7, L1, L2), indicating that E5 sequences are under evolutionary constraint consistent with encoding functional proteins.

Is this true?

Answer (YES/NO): NO